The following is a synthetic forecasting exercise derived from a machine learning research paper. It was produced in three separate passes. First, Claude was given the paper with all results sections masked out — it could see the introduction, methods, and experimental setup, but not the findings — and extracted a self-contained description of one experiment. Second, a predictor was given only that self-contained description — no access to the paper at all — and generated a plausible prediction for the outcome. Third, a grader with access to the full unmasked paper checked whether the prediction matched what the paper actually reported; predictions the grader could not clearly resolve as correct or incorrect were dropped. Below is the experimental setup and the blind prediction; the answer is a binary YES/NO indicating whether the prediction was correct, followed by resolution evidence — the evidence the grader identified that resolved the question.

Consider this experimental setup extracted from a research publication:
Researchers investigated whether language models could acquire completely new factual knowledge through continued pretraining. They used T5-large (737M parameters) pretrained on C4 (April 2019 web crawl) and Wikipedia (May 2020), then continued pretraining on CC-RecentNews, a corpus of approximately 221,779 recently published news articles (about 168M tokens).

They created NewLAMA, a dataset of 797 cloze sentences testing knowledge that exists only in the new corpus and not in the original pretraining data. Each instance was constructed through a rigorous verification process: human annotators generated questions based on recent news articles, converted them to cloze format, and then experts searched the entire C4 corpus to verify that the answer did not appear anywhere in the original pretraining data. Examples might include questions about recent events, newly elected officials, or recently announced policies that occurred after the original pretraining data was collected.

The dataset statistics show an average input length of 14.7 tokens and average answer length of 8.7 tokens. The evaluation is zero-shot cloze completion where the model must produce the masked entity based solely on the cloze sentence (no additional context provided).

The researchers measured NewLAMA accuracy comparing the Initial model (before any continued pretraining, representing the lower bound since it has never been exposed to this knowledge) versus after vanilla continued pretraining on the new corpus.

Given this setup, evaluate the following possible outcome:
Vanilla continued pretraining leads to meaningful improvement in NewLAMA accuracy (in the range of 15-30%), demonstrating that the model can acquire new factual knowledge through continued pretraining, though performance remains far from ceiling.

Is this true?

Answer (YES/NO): NO